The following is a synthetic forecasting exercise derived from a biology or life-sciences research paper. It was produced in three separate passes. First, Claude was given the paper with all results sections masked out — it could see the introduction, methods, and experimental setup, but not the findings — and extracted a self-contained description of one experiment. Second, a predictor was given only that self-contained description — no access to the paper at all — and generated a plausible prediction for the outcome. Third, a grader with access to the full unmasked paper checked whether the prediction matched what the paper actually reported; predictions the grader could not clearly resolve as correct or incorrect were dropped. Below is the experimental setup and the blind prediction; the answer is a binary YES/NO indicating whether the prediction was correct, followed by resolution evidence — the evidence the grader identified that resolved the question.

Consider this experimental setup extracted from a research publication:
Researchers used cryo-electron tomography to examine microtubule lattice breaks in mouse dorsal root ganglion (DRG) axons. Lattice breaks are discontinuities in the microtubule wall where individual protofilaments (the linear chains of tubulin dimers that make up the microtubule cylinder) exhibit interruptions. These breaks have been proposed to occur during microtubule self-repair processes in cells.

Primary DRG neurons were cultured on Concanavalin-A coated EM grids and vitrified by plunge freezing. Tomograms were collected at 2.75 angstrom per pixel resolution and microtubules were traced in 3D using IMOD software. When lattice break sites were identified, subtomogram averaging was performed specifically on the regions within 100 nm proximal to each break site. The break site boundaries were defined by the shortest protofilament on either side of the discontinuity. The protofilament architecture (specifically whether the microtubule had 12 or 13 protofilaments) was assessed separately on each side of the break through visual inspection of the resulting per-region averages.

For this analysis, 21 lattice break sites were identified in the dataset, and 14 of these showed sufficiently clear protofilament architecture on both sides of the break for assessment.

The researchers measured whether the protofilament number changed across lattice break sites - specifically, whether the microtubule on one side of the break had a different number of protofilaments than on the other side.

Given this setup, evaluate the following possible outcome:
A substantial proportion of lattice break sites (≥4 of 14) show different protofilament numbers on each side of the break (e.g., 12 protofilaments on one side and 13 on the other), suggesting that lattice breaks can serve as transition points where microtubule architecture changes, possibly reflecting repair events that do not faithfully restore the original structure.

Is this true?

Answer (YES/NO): NO